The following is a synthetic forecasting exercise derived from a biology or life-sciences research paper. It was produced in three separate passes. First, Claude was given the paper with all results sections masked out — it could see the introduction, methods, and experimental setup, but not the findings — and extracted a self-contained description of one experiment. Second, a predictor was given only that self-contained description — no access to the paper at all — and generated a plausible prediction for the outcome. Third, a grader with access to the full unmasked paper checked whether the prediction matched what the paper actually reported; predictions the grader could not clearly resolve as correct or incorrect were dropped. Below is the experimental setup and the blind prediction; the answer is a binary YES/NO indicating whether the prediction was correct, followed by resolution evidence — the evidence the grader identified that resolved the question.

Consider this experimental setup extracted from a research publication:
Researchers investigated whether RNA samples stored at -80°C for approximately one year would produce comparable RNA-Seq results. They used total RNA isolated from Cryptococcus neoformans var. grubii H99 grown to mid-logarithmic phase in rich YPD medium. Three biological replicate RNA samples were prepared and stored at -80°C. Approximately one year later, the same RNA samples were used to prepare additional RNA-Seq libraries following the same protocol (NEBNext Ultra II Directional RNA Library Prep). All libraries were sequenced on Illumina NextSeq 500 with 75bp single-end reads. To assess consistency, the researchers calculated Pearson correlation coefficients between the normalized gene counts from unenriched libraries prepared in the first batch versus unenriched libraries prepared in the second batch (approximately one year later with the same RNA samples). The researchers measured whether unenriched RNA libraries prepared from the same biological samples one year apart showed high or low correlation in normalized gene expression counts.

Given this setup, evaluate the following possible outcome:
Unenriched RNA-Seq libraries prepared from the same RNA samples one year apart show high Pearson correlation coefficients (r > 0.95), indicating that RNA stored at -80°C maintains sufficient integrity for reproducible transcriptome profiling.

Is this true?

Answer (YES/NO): YES